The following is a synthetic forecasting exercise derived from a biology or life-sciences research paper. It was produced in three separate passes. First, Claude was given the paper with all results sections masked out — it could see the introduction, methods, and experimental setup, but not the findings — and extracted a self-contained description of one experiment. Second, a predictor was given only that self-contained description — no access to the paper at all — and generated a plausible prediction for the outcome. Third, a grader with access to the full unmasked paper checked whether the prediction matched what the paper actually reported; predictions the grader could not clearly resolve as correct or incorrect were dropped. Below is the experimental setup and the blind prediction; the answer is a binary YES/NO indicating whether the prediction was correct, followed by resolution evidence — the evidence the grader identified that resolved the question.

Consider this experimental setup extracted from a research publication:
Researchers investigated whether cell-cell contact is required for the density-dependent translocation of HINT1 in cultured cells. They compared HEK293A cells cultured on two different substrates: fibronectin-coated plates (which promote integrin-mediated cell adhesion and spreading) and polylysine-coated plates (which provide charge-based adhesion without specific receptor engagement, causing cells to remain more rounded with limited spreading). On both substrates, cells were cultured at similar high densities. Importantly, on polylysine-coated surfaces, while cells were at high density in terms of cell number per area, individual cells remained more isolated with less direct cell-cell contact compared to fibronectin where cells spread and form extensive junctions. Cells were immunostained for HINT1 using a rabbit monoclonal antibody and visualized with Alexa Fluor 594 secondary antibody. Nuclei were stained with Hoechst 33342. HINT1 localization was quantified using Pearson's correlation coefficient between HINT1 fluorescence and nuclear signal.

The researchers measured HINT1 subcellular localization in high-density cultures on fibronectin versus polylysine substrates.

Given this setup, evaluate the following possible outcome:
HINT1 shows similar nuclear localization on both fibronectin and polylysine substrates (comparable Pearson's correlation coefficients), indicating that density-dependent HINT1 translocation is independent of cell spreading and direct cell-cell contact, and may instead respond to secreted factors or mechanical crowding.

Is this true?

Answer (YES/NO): NO